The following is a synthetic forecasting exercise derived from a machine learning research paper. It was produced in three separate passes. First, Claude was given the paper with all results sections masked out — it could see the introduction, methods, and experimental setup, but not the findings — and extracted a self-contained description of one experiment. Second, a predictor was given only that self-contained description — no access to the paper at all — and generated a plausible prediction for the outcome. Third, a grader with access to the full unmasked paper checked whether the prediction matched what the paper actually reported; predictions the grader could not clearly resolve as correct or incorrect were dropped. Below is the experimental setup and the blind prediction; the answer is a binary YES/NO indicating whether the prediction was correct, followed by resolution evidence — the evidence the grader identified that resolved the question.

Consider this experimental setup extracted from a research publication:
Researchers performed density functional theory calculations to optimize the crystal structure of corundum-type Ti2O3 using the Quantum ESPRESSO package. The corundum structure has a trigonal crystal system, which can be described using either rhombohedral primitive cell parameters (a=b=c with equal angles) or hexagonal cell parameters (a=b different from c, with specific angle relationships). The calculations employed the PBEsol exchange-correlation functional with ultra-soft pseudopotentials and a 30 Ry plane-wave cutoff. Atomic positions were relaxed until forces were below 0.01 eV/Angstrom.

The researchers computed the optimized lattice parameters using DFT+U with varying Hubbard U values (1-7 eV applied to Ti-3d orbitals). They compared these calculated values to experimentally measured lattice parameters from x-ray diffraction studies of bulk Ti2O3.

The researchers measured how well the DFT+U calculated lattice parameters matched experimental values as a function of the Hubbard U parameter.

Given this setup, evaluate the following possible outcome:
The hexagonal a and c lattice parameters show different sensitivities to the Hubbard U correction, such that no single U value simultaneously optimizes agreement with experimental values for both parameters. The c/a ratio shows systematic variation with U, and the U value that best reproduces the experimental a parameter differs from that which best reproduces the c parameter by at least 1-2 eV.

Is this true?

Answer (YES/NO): NO